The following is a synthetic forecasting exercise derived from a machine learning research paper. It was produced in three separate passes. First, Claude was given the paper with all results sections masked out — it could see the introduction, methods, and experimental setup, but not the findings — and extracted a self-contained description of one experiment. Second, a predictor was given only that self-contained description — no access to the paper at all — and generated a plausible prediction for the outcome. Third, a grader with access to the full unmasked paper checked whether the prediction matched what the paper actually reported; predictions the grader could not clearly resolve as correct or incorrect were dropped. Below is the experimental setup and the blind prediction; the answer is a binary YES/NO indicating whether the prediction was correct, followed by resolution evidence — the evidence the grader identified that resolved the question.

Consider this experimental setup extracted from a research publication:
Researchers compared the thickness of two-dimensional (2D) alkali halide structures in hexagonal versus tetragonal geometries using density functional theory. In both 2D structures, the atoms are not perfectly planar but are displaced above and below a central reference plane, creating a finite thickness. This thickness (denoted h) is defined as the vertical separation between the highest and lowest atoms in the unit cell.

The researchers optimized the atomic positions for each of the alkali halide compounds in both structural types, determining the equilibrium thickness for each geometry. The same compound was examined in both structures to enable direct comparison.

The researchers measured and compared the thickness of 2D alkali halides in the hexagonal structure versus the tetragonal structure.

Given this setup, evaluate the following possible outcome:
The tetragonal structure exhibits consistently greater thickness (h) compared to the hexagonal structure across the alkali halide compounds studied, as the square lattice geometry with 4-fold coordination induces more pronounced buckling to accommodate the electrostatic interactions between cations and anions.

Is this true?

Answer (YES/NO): NO